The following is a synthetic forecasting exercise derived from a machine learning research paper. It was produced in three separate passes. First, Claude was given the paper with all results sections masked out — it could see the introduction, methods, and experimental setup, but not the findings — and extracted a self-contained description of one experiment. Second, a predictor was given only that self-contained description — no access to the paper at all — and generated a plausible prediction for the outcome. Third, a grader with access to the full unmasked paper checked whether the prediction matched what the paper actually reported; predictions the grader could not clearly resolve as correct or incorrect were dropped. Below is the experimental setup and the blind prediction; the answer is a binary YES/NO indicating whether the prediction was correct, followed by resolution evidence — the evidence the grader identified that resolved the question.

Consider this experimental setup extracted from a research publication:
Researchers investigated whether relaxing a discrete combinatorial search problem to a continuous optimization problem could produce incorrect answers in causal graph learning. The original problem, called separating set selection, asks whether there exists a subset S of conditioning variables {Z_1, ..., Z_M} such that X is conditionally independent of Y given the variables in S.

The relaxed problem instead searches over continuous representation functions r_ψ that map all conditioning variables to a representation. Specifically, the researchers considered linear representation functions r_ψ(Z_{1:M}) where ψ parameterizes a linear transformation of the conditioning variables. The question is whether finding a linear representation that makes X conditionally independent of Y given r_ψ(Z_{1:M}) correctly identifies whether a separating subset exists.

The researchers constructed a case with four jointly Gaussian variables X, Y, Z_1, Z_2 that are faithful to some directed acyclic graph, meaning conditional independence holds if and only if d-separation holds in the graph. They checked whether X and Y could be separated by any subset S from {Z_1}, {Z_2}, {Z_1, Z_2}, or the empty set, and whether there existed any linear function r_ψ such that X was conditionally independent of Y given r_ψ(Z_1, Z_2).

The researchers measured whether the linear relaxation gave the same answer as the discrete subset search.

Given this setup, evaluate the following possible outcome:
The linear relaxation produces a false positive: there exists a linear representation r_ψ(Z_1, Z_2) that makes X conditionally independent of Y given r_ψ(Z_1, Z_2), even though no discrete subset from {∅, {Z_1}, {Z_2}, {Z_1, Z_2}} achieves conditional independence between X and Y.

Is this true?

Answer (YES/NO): YES